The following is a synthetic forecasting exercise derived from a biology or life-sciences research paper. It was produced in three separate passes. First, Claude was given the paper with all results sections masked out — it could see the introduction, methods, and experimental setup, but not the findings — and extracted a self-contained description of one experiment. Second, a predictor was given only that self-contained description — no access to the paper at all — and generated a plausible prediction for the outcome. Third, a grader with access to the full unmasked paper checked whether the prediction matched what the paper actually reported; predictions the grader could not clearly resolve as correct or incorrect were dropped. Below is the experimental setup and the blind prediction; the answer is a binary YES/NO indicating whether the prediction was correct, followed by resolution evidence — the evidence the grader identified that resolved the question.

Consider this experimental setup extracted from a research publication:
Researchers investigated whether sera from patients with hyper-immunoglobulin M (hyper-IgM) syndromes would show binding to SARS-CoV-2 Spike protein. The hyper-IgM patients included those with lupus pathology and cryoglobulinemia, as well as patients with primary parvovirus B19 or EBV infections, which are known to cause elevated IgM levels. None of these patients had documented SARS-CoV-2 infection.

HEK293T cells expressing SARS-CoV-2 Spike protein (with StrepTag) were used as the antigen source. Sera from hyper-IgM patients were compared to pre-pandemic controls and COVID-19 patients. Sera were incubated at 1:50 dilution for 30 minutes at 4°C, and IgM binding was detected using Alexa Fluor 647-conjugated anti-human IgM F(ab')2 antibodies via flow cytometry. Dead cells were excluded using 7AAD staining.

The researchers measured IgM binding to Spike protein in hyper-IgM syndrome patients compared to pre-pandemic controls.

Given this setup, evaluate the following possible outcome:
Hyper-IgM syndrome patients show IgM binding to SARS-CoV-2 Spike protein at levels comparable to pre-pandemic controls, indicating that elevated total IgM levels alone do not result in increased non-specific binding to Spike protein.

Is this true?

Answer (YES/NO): YES